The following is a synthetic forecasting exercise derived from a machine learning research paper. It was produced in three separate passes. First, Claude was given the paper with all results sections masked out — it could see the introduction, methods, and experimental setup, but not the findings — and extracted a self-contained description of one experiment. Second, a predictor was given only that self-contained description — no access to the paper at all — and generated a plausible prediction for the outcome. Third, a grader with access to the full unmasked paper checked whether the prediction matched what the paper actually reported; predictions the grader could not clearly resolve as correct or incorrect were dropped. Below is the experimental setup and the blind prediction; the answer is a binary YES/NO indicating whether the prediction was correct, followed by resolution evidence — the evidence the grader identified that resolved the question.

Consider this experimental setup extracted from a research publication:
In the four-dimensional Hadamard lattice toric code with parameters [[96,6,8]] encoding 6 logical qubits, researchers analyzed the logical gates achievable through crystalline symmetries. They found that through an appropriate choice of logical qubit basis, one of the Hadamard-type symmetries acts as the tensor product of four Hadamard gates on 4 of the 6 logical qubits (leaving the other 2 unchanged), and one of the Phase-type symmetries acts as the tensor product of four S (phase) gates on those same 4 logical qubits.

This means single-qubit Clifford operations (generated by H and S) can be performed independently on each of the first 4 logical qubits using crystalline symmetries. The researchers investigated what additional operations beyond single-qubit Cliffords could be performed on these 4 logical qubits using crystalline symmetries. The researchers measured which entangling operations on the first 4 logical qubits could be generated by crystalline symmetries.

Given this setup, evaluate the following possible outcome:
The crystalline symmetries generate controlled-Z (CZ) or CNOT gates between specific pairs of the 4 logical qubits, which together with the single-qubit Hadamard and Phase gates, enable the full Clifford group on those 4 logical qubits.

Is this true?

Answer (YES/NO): NO